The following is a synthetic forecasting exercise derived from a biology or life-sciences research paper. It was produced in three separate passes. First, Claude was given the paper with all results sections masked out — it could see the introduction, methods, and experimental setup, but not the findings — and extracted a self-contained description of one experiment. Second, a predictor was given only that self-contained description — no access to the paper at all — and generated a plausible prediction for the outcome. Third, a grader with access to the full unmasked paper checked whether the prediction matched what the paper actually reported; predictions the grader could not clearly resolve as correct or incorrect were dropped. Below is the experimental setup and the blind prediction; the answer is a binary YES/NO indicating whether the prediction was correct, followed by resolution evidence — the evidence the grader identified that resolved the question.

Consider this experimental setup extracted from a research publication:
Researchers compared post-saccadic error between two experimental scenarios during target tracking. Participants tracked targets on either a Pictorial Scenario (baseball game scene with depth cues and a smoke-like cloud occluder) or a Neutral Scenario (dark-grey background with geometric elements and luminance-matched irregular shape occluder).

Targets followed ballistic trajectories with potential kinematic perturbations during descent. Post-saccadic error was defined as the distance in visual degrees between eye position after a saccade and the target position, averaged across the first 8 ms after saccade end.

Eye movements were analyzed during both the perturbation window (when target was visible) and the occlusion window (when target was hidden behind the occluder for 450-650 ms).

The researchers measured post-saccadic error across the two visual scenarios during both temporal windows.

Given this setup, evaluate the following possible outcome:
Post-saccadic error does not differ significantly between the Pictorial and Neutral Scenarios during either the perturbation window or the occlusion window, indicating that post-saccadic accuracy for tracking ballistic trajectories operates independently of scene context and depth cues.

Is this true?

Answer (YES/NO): NO